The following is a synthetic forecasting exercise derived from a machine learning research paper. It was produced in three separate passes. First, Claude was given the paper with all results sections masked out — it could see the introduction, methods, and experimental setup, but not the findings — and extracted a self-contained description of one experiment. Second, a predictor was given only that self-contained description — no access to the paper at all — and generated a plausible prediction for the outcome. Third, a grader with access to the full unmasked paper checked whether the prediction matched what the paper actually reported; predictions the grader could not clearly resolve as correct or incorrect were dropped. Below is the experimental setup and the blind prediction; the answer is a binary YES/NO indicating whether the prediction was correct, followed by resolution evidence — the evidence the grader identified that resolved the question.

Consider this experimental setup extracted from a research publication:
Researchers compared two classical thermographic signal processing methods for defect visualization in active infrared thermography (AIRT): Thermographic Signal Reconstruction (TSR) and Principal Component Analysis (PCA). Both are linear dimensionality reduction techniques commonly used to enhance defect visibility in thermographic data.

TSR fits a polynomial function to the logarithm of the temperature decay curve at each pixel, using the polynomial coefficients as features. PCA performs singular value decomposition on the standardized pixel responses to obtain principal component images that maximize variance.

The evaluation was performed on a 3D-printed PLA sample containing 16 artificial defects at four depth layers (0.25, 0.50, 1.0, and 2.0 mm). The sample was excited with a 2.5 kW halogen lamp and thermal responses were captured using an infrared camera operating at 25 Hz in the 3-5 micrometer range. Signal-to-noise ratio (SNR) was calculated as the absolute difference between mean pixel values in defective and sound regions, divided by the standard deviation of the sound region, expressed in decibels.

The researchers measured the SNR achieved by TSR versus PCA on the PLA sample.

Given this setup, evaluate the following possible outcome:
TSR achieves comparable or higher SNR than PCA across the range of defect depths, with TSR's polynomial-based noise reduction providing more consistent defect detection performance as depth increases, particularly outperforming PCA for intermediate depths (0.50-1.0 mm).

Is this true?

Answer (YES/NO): NO